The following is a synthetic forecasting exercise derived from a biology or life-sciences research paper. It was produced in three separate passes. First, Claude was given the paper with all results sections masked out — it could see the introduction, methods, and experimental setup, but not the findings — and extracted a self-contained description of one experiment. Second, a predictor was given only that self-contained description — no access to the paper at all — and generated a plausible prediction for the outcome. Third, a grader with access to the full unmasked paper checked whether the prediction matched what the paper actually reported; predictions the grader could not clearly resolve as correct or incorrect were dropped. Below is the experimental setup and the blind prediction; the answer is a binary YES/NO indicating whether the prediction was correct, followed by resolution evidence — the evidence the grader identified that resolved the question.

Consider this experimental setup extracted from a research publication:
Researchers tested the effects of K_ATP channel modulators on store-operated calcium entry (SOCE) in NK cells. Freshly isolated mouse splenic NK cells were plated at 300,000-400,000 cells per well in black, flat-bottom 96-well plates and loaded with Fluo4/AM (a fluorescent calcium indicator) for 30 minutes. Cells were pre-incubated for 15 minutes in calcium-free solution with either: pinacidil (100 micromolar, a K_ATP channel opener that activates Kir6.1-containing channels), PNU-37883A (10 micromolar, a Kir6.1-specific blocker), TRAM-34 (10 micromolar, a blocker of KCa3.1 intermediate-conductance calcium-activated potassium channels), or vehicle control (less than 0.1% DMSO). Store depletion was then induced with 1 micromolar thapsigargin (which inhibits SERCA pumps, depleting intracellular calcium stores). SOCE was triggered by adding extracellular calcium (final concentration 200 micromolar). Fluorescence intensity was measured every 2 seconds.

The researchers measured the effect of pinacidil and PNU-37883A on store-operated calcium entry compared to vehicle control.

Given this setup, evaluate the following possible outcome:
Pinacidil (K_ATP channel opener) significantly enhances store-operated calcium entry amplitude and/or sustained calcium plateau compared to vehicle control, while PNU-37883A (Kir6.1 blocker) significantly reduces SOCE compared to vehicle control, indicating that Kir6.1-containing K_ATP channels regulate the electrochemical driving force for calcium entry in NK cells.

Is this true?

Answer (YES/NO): NO